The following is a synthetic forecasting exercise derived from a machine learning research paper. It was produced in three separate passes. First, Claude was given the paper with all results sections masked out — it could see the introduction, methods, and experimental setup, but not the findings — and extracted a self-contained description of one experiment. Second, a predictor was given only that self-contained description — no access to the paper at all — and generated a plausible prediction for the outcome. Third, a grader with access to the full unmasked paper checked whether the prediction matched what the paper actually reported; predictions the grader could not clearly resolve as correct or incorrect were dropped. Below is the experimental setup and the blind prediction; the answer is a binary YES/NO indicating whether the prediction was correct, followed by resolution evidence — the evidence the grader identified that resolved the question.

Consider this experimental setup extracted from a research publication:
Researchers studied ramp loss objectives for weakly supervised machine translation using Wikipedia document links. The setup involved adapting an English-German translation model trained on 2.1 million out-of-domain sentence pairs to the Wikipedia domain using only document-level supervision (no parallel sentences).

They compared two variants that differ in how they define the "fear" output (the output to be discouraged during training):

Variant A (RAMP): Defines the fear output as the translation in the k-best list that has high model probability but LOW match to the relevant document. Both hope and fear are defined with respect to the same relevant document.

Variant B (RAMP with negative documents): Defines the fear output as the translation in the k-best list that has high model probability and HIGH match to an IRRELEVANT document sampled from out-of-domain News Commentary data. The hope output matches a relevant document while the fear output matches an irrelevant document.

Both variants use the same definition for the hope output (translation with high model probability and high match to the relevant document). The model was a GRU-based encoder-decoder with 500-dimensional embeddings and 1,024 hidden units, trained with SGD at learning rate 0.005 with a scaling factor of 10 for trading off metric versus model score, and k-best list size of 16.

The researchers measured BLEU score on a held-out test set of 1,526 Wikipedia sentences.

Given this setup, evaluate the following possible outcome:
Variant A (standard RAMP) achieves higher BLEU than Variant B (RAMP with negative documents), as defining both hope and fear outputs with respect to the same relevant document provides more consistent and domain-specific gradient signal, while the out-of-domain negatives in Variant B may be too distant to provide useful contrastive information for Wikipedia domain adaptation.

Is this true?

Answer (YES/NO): NO